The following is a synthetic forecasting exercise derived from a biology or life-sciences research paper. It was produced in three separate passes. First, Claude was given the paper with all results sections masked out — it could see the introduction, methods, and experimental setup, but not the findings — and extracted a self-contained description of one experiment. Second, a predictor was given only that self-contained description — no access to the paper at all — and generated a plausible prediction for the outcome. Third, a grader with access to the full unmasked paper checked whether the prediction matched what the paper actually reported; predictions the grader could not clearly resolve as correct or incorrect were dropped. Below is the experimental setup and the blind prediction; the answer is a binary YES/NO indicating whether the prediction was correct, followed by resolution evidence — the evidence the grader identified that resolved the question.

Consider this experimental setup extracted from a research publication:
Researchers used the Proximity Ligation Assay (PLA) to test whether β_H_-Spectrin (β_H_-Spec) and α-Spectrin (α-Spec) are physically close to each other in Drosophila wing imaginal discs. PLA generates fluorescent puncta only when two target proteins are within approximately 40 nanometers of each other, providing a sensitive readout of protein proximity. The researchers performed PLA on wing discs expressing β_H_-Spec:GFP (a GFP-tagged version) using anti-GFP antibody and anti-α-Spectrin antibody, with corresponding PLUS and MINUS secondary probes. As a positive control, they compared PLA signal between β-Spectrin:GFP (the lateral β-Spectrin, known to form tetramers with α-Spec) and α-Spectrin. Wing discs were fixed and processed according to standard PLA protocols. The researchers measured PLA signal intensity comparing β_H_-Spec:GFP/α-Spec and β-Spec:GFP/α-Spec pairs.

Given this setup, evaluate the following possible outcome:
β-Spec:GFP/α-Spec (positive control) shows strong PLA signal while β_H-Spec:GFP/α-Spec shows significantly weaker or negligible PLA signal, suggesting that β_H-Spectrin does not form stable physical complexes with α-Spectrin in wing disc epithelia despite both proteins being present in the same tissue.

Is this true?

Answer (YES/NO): YES